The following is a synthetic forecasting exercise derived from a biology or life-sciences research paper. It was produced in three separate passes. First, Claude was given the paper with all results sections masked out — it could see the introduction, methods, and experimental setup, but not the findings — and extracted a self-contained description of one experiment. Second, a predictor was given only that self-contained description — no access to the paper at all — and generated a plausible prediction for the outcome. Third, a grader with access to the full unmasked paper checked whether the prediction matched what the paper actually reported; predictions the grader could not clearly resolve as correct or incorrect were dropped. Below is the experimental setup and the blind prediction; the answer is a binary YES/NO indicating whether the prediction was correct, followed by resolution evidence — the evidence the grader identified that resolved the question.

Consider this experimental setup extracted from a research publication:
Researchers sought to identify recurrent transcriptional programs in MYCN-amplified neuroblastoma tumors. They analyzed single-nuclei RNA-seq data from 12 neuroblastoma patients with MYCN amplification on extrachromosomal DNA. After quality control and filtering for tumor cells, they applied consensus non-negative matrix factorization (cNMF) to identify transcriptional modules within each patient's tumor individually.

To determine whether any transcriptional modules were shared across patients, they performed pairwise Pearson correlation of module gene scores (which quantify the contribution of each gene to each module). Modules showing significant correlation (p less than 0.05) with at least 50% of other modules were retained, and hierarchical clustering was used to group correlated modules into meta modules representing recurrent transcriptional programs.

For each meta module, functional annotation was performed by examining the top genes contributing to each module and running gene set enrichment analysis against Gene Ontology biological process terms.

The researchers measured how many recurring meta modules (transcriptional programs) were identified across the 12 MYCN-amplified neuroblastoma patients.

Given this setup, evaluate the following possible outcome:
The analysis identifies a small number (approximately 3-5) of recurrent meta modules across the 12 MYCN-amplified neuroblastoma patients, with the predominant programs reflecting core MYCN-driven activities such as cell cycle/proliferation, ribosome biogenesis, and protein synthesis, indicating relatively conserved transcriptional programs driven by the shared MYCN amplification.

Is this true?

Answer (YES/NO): NO